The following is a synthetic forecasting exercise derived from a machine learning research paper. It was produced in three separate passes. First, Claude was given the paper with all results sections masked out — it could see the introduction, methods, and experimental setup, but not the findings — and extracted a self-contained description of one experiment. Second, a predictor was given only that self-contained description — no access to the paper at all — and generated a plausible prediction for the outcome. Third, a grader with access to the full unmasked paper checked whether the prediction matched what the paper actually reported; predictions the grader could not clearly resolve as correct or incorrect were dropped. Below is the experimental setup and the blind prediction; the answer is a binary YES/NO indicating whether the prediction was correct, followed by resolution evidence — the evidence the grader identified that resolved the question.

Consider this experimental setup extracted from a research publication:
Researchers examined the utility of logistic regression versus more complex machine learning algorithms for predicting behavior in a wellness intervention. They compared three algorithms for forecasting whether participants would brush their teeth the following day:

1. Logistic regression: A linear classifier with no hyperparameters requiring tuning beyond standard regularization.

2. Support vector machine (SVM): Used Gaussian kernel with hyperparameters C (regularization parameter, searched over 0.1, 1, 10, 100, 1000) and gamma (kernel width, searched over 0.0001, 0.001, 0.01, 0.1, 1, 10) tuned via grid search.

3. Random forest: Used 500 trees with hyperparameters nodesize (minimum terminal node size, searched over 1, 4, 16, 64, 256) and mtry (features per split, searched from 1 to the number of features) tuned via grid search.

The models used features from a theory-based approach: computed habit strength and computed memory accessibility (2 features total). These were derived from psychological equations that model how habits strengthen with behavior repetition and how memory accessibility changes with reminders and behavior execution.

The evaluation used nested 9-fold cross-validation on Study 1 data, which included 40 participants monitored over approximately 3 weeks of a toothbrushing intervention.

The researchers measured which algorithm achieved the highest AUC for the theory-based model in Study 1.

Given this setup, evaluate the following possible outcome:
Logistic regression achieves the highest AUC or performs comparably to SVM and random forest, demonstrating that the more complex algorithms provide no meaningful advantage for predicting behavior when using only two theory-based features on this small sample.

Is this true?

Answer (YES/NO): YES